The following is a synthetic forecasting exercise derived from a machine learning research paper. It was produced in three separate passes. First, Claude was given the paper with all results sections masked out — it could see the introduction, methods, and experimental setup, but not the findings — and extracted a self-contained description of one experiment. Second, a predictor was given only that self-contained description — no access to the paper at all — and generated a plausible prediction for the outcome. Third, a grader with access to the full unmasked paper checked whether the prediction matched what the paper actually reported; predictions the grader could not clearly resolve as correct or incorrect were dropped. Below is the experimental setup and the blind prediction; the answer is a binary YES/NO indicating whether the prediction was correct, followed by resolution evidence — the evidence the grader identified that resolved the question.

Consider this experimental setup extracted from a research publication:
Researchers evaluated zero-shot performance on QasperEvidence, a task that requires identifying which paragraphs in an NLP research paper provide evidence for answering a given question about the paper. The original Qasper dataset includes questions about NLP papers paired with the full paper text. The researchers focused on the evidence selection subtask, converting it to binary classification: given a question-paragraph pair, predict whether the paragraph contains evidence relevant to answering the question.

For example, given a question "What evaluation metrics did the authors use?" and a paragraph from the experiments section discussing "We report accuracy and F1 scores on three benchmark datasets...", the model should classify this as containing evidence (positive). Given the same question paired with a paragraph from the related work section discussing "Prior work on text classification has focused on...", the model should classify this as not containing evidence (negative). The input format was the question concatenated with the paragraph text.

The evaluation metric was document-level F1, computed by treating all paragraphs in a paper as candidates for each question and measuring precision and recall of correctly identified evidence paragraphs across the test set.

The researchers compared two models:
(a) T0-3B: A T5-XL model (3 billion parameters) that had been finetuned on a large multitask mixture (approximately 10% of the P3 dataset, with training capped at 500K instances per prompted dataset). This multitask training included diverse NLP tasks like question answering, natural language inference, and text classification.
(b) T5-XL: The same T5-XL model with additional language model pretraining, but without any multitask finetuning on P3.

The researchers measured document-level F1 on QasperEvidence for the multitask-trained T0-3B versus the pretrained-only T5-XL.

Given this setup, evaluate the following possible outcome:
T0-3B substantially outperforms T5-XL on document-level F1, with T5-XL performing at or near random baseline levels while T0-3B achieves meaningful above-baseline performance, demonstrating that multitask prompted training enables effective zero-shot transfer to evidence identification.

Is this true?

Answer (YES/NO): NO